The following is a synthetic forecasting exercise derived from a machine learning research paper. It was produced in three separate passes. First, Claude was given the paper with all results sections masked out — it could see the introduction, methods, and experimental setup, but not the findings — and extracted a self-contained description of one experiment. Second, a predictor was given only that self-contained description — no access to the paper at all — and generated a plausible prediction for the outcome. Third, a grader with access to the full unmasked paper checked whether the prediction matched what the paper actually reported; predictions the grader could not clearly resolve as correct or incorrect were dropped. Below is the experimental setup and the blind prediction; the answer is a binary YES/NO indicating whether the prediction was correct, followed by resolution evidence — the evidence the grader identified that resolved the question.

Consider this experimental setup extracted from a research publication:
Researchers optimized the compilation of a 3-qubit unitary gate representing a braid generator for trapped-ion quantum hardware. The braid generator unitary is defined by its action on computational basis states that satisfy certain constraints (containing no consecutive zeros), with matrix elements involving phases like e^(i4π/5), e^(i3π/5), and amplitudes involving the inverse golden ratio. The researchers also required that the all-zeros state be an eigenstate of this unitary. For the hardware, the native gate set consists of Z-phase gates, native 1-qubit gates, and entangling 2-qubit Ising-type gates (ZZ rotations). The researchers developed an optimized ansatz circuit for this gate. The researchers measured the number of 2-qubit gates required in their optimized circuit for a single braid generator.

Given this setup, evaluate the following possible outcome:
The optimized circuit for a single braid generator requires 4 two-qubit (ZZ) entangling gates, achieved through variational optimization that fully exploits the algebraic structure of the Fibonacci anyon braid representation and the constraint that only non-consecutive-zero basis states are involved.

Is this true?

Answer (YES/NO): NO